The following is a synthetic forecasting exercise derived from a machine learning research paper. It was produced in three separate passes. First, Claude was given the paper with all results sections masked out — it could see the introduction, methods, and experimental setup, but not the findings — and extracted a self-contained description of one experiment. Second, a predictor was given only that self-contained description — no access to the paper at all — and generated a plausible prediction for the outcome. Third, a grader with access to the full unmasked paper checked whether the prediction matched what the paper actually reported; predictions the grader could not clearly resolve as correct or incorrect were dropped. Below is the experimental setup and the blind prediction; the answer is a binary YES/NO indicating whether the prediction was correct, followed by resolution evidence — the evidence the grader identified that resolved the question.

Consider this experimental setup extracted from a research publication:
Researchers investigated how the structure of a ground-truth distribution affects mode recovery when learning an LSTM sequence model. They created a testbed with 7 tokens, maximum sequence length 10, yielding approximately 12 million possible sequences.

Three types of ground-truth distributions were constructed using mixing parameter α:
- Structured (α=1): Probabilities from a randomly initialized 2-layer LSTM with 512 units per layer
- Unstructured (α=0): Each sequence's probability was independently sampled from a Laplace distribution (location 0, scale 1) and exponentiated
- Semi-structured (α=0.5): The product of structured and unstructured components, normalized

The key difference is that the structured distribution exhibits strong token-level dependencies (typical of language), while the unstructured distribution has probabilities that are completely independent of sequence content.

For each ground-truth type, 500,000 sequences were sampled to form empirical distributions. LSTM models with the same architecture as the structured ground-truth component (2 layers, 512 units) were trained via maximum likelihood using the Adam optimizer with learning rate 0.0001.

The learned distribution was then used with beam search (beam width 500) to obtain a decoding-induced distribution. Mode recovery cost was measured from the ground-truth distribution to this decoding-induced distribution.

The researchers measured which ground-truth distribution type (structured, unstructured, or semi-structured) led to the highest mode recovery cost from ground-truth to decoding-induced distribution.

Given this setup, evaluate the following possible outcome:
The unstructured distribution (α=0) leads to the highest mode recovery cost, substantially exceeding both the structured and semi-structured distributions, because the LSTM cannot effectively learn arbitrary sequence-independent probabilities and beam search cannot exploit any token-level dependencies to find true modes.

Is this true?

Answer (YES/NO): NO